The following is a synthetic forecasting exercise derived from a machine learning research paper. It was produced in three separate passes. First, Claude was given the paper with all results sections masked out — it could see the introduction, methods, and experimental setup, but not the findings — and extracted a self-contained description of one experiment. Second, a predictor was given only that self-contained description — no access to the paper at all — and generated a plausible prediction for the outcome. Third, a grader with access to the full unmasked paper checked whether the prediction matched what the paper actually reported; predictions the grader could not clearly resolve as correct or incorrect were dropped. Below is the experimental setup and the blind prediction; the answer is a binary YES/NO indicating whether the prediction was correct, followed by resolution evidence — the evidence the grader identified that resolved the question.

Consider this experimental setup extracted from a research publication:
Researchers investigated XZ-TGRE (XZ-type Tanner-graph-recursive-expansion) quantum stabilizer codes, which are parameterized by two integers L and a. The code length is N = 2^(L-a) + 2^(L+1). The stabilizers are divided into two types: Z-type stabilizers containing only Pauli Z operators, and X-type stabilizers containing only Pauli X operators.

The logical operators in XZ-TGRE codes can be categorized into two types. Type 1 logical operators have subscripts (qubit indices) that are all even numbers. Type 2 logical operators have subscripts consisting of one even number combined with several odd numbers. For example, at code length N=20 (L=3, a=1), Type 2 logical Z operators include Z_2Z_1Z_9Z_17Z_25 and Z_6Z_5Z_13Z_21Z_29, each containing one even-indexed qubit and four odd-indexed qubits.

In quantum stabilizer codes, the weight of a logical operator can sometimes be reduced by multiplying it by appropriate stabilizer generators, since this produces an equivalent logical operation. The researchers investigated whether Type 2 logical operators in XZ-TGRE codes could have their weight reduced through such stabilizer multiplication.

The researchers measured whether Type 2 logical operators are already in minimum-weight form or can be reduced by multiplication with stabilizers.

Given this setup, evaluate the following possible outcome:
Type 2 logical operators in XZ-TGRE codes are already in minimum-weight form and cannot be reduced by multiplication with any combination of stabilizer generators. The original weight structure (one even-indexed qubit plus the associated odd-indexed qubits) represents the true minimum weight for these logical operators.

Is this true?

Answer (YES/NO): YES